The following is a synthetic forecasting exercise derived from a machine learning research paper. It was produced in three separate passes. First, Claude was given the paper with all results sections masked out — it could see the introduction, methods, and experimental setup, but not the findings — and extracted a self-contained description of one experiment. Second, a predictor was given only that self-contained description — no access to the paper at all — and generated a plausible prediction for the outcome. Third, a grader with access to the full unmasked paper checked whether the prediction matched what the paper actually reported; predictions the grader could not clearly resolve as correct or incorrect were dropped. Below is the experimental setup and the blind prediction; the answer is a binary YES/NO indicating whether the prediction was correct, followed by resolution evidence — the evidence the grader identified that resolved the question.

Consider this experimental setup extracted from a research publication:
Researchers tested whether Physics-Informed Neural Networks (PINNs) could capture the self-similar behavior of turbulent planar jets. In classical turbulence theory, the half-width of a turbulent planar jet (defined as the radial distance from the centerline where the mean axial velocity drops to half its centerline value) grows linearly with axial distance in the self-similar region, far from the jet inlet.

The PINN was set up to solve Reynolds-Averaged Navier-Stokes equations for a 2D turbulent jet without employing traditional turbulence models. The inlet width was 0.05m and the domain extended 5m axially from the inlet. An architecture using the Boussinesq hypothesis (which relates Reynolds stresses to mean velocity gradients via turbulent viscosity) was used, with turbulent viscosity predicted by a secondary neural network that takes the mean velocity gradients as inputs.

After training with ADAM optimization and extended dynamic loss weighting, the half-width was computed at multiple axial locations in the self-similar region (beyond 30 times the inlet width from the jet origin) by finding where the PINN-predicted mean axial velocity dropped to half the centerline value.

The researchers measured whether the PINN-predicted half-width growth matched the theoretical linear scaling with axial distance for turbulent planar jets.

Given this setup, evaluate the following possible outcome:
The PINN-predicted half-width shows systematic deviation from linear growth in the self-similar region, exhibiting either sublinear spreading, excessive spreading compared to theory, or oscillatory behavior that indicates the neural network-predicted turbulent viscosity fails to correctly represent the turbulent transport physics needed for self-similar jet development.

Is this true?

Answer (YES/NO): NO